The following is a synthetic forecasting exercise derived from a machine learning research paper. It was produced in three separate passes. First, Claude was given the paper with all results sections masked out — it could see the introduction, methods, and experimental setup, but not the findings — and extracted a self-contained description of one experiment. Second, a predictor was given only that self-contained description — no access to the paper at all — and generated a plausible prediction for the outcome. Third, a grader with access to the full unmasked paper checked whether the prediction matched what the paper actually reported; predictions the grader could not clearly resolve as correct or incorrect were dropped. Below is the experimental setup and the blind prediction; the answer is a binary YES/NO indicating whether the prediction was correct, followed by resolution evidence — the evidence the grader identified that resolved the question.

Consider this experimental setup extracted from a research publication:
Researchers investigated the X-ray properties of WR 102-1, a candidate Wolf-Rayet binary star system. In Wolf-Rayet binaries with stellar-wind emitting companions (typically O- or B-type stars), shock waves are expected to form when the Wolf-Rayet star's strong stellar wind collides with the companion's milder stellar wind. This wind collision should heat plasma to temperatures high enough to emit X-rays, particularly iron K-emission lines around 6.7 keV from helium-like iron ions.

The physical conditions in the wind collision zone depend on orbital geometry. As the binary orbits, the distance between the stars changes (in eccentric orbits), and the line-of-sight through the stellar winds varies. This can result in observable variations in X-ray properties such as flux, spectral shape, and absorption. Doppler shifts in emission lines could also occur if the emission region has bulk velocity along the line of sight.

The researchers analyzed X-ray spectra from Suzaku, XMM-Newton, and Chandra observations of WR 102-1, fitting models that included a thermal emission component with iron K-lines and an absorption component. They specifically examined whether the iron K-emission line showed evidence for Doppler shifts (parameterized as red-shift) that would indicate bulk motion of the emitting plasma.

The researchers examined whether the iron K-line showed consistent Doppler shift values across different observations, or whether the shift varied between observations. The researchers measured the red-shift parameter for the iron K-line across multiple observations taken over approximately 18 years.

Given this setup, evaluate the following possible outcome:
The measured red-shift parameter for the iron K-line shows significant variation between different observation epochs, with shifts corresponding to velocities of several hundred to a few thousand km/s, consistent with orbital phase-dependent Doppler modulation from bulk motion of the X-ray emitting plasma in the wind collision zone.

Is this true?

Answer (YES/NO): YES